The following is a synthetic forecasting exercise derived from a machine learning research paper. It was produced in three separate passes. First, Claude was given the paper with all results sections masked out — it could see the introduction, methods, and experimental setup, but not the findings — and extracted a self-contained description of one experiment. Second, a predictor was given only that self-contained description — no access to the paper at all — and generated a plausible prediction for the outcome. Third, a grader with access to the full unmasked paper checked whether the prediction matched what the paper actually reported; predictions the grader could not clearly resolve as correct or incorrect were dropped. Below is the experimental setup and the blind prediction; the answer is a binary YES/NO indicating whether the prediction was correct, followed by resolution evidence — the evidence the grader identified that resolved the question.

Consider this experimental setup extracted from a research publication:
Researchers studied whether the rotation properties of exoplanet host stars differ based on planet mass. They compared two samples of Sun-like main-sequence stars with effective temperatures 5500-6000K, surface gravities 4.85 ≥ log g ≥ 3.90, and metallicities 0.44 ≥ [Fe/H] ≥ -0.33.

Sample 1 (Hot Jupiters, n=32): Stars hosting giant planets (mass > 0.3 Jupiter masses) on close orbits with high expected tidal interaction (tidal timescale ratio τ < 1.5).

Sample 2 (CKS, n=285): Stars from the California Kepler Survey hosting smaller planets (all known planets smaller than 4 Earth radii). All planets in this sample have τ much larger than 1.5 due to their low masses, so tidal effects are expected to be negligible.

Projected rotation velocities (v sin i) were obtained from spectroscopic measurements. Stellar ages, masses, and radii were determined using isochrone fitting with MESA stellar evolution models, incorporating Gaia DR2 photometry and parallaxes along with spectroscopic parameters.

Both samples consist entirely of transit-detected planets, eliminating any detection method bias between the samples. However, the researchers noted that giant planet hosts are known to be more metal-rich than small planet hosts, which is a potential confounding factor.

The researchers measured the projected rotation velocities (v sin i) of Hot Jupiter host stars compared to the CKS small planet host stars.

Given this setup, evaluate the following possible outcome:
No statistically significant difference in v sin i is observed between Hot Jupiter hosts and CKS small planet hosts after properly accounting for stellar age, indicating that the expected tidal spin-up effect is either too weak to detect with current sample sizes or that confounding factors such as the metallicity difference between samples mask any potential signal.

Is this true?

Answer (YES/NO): NO